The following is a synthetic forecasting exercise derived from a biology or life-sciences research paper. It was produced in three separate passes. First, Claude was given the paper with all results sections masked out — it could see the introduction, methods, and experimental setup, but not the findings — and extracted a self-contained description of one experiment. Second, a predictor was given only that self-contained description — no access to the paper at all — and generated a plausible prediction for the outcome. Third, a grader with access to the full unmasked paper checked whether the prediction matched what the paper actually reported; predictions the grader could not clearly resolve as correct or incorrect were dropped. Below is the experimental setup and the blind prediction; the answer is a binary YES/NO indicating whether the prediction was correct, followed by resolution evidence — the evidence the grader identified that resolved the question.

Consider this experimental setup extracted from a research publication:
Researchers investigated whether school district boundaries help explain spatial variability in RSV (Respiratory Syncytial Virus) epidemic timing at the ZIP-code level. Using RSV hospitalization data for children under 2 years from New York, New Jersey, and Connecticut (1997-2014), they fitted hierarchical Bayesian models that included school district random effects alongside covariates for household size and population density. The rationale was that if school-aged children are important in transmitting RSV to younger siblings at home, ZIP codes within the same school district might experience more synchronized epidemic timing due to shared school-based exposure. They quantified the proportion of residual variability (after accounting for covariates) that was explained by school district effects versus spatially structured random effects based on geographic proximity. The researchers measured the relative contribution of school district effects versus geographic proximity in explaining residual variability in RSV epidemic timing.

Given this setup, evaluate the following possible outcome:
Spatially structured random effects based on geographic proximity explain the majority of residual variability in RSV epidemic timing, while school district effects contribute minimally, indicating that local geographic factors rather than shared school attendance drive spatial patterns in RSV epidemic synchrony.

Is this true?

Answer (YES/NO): YES